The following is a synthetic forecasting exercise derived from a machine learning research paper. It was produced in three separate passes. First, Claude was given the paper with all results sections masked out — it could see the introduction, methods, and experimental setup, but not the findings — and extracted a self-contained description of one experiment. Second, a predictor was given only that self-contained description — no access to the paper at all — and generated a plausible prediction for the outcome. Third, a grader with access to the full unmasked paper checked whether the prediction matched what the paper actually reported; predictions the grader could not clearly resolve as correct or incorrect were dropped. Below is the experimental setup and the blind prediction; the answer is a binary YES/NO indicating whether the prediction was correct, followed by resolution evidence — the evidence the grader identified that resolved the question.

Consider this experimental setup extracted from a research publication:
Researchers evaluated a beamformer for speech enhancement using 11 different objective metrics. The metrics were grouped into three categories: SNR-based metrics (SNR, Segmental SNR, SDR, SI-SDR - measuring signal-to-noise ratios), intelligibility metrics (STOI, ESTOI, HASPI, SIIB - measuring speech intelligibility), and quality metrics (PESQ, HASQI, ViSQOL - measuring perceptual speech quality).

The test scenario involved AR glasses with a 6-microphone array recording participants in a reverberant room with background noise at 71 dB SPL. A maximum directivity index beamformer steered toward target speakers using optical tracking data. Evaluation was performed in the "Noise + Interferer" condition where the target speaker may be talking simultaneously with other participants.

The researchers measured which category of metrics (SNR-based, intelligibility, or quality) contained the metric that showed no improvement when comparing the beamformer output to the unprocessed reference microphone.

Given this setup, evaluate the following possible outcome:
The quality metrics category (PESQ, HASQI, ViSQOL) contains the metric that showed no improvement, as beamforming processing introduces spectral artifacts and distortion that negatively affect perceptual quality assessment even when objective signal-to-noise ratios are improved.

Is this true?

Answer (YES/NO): YES